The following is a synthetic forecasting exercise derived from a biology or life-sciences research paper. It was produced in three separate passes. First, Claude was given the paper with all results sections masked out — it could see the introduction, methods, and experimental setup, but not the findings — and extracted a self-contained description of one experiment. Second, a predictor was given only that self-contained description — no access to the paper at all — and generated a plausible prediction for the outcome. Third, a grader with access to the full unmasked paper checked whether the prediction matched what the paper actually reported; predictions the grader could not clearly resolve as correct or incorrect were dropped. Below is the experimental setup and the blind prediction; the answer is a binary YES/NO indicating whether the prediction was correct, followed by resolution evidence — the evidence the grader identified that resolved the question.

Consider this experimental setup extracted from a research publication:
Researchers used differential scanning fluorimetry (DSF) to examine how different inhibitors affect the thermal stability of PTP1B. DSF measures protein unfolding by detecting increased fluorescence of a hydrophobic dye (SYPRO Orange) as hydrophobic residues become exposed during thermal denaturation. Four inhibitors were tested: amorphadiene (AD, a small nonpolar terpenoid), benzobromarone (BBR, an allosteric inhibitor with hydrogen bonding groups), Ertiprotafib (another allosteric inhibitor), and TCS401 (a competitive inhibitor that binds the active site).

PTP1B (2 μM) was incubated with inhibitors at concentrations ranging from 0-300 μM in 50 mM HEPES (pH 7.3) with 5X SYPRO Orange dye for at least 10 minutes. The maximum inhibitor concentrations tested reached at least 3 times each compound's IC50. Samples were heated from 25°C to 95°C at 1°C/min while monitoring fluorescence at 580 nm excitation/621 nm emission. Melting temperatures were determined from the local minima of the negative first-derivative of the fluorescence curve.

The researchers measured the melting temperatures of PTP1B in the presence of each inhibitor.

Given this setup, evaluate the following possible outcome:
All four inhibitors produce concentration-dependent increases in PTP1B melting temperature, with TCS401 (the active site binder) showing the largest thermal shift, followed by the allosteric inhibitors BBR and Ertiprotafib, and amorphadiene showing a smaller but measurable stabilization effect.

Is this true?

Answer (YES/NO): NO